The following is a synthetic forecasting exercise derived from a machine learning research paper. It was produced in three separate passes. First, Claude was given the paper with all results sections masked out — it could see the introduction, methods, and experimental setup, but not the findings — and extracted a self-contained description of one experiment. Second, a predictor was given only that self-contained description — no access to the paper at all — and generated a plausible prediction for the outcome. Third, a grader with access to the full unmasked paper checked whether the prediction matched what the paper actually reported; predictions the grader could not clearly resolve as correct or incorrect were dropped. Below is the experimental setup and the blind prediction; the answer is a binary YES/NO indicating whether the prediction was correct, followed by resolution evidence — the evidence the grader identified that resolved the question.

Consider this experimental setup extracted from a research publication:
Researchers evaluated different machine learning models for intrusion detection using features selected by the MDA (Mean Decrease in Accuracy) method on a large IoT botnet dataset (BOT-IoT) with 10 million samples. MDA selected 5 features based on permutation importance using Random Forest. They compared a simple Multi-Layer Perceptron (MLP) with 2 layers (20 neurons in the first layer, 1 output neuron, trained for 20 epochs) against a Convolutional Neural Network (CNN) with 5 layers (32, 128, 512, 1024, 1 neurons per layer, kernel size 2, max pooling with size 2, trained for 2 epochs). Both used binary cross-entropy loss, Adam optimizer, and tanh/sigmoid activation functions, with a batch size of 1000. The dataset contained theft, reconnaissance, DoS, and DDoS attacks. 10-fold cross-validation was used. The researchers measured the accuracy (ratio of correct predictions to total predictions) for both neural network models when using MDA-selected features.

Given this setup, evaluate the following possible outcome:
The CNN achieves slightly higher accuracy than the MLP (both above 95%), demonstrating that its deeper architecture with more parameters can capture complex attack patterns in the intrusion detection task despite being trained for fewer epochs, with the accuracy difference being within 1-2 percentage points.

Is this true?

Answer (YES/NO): NO